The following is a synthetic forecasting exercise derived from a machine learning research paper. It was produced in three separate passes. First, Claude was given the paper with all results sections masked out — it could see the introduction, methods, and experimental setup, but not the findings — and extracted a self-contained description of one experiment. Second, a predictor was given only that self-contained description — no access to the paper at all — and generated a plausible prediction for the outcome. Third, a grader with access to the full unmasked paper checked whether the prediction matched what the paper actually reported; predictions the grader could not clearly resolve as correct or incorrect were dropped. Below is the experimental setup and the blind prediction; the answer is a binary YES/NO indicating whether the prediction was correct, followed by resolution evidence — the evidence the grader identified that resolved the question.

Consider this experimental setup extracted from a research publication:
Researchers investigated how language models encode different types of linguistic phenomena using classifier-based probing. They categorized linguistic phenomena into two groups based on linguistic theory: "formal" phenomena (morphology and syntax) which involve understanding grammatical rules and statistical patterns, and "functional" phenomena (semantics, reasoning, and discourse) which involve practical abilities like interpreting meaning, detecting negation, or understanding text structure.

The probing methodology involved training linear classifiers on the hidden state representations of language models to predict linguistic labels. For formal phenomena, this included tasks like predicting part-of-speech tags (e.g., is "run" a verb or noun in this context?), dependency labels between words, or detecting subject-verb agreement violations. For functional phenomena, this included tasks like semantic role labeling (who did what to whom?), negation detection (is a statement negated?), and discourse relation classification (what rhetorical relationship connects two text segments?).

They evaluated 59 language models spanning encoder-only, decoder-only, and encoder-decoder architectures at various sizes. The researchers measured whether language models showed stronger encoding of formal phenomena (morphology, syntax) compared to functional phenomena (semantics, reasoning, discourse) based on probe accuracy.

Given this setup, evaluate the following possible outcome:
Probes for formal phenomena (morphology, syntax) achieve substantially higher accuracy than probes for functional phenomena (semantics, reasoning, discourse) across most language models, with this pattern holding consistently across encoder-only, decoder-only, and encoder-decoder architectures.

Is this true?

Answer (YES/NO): YES